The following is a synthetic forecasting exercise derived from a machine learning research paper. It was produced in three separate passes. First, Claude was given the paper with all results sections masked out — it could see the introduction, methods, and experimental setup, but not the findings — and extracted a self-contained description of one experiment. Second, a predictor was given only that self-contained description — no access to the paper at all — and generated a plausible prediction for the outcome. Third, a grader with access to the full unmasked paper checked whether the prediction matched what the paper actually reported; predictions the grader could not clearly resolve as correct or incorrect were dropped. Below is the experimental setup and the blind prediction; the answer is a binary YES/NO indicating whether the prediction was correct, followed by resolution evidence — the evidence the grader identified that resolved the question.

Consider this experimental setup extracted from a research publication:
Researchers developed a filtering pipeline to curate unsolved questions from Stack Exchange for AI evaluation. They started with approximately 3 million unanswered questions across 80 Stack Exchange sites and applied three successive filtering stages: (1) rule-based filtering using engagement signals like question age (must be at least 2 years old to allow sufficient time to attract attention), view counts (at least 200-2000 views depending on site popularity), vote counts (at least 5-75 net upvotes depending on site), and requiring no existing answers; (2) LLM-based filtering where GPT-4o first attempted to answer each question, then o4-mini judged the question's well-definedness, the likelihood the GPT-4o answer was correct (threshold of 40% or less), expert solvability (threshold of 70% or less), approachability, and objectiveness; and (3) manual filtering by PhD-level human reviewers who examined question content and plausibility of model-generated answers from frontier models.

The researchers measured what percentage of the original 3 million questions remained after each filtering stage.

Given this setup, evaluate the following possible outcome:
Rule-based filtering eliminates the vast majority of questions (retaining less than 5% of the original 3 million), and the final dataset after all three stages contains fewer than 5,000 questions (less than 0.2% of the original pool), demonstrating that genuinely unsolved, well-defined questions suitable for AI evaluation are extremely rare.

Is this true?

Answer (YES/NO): YES